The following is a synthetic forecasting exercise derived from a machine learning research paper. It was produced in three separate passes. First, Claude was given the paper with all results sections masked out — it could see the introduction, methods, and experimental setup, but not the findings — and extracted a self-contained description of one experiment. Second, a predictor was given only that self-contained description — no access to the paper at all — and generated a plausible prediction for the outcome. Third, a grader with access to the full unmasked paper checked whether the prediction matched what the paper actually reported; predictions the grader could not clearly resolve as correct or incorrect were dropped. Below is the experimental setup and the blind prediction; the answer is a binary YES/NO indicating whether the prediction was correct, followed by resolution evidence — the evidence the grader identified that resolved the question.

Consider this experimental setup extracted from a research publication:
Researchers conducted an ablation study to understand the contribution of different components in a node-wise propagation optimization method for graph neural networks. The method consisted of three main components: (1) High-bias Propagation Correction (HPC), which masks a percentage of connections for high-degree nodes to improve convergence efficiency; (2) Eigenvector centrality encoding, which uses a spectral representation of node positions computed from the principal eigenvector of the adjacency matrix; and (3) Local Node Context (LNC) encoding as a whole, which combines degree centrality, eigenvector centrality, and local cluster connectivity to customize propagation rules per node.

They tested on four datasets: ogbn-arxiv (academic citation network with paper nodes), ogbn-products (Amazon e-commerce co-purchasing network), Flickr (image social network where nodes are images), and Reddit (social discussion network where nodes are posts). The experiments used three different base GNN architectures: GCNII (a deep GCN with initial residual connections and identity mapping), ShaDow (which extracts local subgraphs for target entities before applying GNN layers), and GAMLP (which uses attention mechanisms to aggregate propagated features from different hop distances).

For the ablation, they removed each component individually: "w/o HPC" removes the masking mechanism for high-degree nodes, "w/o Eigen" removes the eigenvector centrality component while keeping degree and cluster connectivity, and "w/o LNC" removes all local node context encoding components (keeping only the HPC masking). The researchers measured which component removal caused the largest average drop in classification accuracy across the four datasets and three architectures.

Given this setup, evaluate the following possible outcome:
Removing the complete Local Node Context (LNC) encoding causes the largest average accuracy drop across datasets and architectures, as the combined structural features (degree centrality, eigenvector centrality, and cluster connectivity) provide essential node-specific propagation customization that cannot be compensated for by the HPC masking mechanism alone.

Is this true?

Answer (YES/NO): YES